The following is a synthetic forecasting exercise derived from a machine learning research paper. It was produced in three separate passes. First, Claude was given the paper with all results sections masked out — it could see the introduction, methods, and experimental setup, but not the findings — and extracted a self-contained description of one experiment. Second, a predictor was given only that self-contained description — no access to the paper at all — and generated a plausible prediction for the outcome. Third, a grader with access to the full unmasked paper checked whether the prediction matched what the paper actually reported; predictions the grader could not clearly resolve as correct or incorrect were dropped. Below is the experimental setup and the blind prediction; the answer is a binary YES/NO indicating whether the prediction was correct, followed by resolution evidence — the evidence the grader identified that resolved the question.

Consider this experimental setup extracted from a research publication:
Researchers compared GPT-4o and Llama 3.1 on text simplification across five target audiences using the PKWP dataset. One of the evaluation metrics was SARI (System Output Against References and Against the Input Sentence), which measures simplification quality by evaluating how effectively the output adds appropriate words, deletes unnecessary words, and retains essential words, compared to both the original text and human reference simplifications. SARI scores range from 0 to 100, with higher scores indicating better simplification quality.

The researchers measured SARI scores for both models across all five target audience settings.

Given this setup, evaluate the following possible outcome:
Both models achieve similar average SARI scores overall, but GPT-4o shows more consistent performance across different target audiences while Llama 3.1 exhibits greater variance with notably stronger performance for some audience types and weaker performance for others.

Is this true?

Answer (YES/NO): NO